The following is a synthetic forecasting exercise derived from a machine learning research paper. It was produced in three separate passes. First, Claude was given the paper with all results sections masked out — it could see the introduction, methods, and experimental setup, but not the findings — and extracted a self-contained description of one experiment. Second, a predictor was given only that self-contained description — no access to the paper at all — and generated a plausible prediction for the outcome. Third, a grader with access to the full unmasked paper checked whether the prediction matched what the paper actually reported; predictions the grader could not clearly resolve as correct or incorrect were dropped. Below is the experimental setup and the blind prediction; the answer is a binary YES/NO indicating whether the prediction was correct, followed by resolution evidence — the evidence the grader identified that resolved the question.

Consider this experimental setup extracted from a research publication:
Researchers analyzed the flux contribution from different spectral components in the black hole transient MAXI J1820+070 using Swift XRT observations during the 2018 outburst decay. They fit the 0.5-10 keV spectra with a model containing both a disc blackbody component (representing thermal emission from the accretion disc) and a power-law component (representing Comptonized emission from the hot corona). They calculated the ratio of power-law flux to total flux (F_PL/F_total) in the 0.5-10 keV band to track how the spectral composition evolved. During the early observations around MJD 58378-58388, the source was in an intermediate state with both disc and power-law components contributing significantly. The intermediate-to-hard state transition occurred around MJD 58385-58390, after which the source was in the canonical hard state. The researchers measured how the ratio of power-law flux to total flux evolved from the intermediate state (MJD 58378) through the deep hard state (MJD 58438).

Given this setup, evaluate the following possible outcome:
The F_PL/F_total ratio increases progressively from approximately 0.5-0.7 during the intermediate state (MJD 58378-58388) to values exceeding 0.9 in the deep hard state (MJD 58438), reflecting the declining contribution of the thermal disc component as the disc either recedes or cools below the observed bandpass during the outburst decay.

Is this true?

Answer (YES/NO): NO